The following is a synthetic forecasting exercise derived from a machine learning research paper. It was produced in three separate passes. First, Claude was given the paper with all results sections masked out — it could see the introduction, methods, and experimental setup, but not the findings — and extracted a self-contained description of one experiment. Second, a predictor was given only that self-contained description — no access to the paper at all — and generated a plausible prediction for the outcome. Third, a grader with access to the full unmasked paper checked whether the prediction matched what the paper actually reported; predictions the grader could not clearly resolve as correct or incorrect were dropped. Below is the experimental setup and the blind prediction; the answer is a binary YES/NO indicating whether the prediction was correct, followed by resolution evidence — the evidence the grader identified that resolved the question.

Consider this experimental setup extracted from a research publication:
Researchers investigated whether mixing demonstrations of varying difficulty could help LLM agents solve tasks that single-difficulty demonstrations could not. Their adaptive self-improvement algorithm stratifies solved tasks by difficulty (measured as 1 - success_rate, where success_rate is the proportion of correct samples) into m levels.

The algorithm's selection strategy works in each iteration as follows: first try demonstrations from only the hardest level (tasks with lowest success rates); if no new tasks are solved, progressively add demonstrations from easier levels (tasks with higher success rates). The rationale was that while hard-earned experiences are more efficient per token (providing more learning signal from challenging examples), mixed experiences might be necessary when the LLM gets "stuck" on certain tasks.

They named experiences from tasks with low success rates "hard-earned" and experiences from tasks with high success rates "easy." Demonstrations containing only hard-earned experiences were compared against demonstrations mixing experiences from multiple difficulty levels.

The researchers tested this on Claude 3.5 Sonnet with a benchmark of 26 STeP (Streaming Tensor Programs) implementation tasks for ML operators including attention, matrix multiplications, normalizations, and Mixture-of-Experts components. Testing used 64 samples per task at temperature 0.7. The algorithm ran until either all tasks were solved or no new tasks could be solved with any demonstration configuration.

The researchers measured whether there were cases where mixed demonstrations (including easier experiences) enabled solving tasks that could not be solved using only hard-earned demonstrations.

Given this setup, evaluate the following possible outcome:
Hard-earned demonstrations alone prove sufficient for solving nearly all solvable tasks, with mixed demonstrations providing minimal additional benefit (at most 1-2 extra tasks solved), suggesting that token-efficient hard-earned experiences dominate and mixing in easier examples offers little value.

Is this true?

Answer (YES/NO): NO